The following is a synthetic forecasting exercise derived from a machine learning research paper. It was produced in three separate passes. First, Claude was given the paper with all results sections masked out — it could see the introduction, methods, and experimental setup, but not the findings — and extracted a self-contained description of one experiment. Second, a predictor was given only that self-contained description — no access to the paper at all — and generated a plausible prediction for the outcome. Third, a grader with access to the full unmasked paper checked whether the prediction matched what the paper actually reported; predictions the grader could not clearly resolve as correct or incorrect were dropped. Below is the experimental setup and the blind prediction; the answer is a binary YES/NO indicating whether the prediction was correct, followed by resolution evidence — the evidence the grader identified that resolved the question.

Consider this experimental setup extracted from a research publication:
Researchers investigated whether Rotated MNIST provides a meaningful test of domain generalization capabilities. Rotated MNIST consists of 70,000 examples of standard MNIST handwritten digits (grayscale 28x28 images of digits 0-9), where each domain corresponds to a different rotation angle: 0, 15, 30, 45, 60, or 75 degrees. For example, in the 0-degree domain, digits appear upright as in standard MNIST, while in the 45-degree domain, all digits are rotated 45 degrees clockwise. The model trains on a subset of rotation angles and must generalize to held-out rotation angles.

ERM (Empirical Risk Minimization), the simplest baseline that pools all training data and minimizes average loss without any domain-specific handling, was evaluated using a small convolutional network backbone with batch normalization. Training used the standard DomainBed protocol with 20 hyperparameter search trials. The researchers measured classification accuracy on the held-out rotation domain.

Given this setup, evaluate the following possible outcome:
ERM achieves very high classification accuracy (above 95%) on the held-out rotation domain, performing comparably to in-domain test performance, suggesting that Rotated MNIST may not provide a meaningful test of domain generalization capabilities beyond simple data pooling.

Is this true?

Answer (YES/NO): YES